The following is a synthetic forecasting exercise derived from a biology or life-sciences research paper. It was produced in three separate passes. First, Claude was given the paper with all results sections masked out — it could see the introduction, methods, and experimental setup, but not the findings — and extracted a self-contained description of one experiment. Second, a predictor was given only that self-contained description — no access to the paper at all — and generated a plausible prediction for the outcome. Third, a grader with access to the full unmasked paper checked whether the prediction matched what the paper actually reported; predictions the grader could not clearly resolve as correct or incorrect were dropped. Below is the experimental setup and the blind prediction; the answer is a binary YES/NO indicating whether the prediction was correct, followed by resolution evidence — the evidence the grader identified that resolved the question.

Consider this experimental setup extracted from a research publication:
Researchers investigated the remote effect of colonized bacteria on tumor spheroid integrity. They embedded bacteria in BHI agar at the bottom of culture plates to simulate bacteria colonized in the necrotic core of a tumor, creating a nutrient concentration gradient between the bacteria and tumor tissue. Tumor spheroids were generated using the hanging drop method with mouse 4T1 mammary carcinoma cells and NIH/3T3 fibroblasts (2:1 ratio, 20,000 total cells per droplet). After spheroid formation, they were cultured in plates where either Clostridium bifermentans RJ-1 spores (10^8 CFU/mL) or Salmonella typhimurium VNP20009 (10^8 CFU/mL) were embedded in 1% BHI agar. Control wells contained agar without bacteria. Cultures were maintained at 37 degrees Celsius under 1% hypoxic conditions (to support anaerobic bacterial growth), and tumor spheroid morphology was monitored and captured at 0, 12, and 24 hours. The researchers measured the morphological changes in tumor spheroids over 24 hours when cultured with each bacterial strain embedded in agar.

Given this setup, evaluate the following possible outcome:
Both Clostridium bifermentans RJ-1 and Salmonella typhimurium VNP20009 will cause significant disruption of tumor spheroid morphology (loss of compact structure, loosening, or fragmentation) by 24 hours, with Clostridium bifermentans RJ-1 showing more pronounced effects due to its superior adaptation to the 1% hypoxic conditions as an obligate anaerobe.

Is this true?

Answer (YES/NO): NO